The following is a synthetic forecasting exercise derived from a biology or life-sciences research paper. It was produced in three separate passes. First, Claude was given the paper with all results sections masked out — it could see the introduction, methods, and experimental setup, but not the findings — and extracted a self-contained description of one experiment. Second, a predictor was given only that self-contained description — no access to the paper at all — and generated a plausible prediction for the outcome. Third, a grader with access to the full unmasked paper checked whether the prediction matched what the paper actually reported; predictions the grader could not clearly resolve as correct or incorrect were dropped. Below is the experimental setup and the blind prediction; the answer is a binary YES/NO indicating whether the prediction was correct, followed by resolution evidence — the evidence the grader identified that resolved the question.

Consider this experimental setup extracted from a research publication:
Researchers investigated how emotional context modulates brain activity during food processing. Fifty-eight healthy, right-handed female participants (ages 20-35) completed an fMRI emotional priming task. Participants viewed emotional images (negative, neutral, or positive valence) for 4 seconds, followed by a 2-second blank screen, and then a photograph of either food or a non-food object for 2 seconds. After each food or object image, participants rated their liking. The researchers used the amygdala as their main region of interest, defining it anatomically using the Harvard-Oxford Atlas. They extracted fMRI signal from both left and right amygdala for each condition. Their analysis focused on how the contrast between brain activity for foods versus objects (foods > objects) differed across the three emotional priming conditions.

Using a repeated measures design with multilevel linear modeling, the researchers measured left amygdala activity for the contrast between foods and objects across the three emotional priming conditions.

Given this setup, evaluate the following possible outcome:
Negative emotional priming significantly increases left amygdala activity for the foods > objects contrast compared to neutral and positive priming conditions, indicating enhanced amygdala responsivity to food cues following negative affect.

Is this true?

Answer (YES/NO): NO